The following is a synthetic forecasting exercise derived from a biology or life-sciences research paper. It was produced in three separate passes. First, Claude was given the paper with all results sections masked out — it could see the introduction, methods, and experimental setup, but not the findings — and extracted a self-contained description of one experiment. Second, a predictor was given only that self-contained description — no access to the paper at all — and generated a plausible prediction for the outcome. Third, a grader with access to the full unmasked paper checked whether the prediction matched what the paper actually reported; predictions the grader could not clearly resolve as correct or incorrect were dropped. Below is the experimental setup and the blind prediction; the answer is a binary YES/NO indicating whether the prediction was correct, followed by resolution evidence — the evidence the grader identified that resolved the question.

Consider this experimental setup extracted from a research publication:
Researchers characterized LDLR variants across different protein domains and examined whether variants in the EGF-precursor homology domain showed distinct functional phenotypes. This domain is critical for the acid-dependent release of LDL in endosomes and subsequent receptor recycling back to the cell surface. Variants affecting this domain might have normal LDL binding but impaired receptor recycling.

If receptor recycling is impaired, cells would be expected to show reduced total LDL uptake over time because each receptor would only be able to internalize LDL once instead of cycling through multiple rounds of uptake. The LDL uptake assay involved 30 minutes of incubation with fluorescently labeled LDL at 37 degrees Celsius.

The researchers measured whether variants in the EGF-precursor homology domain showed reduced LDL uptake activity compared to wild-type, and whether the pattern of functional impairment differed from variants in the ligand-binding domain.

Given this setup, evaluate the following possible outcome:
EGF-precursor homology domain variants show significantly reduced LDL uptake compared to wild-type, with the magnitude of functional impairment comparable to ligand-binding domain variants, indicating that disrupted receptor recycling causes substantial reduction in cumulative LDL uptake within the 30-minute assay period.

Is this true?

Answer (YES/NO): YES